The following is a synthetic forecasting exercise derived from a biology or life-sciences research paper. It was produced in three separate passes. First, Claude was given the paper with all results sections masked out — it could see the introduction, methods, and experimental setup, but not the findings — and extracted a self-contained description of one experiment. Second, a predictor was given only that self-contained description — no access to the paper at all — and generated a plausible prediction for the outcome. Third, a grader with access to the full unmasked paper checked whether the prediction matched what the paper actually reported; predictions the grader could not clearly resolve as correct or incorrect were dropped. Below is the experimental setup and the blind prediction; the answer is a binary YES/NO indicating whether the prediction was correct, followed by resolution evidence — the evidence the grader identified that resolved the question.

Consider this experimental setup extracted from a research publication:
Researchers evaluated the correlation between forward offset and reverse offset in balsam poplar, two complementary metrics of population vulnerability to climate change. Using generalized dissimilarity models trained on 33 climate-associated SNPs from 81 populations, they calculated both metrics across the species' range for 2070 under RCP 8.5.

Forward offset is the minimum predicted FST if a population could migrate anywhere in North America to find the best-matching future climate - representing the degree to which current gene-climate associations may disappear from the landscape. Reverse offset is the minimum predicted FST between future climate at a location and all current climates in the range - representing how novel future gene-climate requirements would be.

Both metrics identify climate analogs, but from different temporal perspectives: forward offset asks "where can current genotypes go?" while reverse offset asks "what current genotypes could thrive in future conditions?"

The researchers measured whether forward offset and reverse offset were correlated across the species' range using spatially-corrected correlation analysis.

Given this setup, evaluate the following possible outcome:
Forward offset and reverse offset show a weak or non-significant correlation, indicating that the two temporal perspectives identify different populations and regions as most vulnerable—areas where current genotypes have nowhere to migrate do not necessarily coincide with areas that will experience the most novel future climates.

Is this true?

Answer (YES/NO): NO